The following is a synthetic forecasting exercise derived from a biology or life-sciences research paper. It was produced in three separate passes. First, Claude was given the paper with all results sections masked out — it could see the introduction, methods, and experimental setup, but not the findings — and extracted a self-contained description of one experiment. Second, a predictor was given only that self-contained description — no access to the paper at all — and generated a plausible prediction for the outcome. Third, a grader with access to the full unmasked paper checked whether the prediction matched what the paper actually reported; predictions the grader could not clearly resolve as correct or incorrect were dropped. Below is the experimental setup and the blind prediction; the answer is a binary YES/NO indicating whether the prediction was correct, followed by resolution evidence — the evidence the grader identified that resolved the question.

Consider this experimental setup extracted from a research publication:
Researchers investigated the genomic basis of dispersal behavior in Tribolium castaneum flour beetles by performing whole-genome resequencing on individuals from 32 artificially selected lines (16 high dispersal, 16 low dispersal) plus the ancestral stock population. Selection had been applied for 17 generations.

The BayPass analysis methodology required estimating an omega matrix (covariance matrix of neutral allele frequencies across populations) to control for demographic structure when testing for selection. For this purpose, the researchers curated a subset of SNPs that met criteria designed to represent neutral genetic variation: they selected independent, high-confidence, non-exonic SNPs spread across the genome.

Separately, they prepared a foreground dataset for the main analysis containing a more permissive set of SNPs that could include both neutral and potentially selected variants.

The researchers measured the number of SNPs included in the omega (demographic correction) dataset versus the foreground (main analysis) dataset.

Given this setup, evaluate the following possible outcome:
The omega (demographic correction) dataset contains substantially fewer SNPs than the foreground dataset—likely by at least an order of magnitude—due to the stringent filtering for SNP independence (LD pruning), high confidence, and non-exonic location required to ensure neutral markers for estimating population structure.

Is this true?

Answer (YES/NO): YES